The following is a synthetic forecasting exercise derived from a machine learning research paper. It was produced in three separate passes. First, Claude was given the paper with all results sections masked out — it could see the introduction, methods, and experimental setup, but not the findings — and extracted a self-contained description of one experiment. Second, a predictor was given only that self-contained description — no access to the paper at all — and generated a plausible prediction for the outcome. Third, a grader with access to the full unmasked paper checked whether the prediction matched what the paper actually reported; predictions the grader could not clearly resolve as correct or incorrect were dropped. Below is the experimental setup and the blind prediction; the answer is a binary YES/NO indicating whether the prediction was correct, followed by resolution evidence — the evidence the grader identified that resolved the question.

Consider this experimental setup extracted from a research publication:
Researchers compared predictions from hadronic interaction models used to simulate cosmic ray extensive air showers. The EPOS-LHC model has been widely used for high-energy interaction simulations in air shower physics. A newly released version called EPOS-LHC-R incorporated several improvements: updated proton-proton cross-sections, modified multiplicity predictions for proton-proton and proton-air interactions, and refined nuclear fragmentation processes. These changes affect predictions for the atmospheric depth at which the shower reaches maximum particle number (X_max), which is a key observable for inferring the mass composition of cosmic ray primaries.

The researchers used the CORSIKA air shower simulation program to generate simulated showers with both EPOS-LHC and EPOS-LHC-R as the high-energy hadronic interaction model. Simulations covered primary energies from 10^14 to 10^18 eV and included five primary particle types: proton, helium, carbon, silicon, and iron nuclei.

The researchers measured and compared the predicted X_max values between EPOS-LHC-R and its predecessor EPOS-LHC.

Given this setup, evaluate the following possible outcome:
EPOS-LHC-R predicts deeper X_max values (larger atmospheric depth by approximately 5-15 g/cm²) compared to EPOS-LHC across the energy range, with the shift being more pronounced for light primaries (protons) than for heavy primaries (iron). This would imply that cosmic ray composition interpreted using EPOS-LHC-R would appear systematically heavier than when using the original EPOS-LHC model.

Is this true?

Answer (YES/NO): NO